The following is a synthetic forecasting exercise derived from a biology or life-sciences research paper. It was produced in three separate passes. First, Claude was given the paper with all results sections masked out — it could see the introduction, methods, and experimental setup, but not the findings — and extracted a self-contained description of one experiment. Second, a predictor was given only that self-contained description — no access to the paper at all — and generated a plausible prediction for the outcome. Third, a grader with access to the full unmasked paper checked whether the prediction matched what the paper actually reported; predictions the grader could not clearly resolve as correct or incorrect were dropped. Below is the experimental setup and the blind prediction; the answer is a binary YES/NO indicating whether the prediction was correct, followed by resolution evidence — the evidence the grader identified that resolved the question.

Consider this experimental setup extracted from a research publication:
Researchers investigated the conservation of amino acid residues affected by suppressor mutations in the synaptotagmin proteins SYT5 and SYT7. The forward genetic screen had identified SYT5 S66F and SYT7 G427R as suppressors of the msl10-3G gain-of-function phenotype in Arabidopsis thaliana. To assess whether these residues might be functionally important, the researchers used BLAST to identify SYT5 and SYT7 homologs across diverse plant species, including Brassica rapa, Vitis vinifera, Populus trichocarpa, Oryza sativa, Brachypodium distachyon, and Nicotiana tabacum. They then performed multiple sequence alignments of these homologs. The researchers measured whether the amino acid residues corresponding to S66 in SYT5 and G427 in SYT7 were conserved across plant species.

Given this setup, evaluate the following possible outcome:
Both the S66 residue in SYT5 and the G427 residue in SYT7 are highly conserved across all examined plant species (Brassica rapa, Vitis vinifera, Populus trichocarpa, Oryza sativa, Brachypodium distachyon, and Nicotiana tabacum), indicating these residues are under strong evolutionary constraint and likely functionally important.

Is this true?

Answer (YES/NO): NO